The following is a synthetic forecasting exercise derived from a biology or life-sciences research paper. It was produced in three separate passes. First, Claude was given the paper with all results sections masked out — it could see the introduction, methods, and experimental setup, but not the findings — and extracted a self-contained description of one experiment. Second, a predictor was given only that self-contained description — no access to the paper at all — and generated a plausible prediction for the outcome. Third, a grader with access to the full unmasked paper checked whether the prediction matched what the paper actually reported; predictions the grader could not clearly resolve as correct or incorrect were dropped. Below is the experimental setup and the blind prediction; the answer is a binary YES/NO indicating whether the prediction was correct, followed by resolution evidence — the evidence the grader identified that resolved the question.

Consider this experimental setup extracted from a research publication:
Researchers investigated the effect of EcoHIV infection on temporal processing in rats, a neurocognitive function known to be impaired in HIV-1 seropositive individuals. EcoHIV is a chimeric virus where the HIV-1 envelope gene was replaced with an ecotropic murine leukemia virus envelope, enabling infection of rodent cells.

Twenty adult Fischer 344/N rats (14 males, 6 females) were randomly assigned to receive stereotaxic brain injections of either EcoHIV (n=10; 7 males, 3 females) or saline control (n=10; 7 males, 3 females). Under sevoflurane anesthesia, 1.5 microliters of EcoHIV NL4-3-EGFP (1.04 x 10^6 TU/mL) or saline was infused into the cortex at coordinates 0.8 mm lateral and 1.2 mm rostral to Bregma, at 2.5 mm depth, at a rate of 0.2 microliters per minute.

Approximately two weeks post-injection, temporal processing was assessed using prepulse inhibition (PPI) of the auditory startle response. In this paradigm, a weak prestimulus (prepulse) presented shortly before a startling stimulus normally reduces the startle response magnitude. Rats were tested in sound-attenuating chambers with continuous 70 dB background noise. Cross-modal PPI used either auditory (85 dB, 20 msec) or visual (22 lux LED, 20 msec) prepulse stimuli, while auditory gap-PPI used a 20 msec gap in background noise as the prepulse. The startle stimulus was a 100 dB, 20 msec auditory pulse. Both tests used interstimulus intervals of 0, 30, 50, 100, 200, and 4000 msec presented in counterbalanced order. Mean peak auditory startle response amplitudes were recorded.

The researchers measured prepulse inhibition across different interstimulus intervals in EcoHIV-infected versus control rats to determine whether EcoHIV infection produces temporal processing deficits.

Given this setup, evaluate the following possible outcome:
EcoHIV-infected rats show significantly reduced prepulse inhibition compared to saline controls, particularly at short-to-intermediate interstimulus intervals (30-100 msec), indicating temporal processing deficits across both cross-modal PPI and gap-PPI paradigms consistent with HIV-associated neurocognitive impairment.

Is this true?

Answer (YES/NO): NO